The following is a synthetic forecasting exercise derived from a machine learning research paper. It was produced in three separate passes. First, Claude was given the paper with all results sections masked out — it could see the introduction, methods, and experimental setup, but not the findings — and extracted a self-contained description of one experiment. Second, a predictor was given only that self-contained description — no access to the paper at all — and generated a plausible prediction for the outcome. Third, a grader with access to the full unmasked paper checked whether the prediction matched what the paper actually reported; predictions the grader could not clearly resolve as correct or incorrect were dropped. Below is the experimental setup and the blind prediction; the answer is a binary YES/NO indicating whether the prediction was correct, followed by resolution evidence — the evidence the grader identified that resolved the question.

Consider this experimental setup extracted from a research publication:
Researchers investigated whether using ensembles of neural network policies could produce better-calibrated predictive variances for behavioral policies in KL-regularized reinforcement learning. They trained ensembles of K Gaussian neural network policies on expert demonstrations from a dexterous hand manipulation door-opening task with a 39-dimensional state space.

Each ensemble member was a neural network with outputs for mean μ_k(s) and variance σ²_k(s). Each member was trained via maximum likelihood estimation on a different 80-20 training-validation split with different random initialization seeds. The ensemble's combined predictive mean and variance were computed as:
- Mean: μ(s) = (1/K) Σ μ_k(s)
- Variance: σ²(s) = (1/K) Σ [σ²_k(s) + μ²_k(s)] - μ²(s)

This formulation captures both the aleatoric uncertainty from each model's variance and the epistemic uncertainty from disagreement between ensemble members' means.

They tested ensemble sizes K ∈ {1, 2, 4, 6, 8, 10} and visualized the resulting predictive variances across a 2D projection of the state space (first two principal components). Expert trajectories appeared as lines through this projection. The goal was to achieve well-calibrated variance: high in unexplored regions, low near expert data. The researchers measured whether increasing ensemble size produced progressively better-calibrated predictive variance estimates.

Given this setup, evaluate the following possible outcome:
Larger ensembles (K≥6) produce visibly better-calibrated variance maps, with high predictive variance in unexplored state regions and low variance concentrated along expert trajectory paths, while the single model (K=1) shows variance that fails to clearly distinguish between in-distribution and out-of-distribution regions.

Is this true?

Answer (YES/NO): NO